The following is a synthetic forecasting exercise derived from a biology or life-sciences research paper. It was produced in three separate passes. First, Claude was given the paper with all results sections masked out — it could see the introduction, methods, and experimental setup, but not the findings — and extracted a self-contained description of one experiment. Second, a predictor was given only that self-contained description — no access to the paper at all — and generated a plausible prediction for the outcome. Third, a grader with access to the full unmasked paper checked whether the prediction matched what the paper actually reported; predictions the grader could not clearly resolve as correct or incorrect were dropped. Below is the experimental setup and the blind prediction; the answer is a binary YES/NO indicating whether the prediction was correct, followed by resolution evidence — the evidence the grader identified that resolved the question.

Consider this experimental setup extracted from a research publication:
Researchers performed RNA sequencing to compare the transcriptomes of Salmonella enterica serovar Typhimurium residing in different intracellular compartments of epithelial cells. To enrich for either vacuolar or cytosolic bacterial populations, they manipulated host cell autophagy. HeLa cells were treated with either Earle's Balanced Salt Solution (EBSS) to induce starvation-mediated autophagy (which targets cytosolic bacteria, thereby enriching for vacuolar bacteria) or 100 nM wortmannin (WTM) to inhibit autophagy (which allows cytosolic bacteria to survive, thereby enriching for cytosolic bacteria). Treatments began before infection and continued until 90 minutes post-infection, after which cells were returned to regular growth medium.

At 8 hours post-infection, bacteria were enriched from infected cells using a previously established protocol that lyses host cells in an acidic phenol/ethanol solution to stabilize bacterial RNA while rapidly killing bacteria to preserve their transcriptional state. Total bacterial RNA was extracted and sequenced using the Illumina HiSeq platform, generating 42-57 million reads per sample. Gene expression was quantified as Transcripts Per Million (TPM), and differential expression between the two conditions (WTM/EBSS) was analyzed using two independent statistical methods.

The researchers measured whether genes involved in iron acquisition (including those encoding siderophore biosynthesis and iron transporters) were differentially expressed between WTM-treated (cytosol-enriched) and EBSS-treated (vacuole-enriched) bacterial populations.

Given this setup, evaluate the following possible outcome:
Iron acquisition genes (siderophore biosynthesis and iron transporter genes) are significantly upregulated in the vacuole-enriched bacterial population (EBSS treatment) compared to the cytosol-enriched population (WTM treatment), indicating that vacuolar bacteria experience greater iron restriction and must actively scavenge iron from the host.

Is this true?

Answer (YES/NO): NO